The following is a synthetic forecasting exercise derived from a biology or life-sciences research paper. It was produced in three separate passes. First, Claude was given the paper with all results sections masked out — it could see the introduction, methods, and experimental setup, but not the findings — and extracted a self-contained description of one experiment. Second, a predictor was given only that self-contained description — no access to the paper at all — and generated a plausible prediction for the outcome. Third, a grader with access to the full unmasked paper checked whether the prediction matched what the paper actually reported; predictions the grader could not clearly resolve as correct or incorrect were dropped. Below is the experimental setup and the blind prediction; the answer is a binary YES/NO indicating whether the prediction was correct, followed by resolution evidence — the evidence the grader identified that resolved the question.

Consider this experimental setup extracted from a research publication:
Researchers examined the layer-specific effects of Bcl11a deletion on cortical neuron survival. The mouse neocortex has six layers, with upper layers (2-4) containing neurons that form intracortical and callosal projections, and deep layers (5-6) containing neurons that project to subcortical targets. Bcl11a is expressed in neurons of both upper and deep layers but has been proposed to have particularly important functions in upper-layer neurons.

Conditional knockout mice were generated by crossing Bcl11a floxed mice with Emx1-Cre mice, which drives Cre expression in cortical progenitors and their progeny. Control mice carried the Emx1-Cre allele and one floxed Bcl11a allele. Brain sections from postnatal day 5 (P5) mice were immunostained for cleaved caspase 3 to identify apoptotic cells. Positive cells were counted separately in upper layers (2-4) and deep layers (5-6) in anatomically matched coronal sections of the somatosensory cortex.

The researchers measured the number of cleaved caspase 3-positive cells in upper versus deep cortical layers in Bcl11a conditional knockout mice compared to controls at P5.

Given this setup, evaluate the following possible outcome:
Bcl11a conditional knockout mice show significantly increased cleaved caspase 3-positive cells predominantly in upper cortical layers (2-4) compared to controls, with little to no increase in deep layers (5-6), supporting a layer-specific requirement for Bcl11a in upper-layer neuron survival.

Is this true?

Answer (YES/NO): YES